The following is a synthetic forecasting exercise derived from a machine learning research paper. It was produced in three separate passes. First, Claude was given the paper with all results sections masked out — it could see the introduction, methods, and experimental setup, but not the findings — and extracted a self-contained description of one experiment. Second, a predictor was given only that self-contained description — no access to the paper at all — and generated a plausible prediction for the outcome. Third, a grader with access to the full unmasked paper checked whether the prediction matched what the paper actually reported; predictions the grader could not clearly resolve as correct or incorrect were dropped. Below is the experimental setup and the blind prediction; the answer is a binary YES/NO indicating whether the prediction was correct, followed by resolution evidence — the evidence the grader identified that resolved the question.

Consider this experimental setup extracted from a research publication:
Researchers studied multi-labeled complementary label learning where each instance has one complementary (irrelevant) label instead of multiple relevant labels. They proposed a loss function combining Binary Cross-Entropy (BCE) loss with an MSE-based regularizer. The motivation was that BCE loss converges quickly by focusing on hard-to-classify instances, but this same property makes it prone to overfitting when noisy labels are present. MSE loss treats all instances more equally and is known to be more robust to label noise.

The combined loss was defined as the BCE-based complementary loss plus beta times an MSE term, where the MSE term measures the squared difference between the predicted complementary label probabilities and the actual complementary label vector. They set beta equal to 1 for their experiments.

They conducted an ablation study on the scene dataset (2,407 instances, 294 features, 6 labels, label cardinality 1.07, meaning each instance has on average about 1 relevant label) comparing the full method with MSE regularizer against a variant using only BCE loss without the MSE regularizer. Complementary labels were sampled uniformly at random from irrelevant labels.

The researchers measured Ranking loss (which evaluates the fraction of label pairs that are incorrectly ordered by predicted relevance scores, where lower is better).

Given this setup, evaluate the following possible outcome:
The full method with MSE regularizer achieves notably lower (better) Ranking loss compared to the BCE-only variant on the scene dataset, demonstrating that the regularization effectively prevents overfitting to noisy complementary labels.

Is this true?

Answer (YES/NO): YES